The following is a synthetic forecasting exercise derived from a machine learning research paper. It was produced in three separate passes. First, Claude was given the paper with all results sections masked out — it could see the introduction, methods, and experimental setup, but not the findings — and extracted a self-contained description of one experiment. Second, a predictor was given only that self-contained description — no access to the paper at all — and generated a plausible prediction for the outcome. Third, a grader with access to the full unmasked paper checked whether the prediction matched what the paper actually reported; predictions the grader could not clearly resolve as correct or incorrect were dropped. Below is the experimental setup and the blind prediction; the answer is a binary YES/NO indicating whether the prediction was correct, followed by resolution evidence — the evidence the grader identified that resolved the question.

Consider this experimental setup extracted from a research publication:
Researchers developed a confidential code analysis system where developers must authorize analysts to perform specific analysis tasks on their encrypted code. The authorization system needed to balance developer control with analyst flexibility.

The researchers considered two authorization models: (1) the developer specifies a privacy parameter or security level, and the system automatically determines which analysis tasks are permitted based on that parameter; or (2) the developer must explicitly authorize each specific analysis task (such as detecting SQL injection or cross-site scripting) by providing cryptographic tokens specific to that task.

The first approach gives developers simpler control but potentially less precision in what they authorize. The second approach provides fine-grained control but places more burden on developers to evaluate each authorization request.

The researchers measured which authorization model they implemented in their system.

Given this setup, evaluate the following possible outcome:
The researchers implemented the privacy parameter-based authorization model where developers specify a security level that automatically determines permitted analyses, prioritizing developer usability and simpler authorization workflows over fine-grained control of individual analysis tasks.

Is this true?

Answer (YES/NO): NO